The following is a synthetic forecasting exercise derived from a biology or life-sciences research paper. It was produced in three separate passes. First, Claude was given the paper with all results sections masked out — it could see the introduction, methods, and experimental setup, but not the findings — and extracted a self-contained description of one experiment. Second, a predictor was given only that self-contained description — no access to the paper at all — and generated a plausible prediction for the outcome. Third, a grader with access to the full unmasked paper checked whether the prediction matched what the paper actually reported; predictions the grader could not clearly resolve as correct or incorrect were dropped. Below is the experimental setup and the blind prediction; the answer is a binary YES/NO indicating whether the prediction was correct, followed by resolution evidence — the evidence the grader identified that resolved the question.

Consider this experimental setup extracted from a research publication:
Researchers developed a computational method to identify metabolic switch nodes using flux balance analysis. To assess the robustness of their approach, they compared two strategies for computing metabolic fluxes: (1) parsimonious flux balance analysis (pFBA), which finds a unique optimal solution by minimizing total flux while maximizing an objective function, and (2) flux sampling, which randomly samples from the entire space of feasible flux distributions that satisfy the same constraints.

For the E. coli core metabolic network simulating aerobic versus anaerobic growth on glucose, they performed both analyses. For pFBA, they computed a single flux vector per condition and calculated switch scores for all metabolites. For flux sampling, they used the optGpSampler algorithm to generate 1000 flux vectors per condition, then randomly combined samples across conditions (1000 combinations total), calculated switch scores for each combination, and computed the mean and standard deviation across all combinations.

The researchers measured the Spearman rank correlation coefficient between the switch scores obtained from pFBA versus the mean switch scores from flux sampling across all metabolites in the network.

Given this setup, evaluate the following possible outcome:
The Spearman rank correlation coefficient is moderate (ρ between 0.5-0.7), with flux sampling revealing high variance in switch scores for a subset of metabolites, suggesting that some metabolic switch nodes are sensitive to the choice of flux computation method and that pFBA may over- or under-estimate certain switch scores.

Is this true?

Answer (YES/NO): NO